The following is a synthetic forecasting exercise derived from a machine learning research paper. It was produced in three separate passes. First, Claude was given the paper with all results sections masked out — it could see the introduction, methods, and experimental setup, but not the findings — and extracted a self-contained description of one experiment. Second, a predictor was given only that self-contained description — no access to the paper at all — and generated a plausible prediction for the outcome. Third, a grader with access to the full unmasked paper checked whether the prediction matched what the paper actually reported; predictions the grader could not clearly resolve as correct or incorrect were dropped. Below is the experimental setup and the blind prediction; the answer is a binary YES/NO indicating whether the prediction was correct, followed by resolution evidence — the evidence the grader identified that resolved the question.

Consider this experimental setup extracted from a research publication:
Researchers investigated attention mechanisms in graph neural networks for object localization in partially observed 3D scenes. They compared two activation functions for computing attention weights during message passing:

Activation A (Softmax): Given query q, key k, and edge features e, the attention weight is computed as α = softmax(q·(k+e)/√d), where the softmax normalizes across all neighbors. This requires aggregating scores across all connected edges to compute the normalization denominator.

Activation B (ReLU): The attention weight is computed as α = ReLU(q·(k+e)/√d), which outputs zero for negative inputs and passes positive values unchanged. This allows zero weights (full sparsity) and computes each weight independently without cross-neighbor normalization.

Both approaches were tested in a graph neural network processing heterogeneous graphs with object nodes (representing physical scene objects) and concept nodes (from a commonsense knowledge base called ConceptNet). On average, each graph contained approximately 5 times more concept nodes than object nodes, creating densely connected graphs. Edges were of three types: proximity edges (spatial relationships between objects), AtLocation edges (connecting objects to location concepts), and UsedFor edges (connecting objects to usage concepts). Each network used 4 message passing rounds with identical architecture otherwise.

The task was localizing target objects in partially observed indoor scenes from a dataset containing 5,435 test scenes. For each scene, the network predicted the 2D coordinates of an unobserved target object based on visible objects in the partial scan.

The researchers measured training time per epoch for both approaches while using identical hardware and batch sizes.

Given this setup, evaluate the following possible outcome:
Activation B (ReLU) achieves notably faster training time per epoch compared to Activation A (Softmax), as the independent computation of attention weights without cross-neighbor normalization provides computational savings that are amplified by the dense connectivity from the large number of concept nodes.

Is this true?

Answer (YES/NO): YES